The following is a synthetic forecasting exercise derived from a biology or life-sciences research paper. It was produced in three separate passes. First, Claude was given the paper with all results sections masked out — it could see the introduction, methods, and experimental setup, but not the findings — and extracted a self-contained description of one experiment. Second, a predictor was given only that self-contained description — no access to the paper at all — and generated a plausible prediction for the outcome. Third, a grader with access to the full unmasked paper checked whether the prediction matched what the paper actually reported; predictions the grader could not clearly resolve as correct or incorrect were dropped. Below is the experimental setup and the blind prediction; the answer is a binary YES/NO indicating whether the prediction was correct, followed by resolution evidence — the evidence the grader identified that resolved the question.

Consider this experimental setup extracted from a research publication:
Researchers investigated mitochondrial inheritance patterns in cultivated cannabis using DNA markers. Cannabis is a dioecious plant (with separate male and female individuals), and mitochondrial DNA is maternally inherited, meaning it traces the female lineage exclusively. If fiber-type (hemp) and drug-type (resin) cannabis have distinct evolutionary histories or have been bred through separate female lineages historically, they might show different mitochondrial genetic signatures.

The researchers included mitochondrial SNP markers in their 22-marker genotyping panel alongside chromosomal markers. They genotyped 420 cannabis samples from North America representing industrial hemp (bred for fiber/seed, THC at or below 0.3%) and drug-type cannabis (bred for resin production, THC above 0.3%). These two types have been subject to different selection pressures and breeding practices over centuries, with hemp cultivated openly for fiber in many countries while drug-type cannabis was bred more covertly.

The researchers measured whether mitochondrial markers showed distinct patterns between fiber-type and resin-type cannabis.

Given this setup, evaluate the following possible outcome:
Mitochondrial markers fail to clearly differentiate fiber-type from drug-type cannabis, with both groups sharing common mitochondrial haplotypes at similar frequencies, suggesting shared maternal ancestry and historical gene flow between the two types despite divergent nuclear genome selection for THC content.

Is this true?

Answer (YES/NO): NO